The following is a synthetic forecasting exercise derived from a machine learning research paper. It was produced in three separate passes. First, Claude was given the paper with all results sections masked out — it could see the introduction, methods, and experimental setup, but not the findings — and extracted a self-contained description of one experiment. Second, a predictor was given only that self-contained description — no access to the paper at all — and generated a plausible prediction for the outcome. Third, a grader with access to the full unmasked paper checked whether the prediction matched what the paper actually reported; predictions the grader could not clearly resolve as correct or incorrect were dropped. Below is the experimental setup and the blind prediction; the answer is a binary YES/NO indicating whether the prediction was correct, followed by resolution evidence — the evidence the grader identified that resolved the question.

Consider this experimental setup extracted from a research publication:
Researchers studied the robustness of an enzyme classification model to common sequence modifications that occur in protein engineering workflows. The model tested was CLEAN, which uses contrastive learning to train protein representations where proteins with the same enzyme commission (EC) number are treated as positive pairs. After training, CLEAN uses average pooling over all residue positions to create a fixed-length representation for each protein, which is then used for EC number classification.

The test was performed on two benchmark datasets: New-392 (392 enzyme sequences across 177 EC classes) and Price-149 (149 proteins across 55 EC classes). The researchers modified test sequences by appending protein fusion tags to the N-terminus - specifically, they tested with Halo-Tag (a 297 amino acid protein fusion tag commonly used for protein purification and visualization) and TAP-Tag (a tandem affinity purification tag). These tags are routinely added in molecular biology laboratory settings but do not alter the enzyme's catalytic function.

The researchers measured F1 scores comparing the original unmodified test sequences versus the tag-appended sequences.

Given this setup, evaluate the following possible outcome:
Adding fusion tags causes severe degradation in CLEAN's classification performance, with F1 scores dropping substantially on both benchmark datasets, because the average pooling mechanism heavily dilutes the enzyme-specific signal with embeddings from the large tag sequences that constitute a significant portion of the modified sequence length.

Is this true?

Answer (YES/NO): YES